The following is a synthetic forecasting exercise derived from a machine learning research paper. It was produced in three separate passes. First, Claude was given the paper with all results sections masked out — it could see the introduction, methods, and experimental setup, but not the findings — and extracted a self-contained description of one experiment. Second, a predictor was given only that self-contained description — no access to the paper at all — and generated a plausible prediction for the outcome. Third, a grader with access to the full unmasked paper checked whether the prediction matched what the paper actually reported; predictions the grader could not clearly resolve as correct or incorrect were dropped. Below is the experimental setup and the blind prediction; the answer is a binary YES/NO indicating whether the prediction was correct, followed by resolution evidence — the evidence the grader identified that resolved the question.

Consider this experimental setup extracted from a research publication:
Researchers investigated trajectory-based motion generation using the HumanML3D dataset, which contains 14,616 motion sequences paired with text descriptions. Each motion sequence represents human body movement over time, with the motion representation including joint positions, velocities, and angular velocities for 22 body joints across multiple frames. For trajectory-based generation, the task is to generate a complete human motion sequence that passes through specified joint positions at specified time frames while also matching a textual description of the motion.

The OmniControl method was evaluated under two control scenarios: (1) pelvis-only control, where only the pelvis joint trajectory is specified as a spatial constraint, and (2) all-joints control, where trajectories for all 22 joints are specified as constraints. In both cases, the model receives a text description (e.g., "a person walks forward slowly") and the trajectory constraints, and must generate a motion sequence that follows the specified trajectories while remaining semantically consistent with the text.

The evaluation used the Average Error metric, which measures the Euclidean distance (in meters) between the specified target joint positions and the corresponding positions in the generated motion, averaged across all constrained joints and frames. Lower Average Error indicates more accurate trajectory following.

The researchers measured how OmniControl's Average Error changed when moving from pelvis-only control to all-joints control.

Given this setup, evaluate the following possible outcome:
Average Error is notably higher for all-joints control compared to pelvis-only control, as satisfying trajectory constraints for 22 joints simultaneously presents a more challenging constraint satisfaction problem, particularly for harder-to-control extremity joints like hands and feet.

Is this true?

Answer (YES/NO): NO